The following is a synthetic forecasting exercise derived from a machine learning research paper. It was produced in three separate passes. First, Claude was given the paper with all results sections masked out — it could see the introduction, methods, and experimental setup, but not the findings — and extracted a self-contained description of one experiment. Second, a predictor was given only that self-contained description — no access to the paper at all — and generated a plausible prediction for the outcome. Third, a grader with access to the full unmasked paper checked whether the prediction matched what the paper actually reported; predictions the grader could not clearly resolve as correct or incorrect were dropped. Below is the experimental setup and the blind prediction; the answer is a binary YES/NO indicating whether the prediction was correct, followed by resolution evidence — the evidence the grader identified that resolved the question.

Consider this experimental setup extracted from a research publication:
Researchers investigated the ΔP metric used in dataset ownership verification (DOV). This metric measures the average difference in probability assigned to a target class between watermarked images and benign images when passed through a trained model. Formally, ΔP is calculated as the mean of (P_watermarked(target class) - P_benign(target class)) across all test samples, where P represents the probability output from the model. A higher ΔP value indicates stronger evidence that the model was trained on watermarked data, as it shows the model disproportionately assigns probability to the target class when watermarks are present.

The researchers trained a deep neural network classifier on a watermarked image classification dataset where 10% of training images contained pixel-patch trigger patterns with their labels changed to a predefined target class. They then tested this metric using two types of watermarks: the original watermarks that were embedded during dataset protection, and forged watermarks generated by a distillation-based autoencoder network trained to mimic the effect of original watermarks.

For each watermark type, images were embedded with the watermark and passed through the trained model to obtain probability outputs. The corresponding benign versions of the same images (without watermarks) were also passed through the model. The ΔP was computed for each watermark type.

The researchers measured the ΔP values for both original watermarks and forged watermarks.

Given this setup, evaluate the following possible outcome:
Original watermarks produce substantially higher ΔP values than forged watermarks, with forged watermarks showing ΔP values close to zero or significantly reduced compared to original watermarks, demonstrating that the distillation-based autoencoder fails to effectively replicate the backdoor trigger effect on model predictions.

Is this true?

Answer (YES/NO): NO